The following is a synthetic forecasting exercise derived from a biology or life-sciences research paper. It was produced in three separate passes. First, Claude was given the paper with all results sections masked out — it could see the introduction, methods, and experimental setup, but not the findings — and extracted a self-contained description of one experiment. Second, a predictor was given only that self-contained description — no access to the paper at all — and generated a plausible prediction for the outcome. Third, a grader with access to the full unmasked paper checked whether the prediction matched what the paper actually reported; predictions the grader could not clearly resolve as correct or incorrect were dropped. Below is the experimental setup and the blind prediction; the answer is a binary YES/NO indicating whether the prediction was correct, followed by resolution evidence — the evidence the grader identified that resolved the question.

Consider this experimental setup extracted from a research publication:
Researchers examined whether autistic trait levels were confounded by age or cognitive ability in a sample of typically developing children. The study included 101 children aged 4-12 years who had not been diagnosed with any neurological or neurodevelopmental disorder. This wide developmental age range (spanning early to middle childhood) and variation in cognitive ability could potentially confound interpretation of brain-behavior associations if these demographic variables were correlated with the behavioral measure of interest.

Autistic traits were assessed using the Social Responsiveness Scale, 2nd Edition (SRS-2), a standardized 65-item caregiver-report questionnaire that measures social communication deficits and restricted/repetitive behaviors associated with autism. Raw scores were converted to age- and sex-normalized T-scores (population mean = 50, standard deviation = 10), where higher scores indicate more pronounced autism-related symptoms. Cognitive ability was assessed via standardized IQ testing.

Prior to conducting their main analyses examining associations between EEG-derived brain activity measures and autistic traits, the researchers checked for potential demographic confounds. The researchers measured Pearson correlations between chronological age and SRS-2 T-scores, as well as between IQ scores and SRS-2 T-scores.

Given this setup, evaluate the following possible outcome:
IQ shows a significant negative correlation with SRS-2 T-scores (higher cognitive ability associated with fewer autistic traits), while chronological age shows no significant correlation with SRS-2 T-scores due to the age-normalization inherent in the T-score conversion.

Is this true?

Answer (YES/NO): NO